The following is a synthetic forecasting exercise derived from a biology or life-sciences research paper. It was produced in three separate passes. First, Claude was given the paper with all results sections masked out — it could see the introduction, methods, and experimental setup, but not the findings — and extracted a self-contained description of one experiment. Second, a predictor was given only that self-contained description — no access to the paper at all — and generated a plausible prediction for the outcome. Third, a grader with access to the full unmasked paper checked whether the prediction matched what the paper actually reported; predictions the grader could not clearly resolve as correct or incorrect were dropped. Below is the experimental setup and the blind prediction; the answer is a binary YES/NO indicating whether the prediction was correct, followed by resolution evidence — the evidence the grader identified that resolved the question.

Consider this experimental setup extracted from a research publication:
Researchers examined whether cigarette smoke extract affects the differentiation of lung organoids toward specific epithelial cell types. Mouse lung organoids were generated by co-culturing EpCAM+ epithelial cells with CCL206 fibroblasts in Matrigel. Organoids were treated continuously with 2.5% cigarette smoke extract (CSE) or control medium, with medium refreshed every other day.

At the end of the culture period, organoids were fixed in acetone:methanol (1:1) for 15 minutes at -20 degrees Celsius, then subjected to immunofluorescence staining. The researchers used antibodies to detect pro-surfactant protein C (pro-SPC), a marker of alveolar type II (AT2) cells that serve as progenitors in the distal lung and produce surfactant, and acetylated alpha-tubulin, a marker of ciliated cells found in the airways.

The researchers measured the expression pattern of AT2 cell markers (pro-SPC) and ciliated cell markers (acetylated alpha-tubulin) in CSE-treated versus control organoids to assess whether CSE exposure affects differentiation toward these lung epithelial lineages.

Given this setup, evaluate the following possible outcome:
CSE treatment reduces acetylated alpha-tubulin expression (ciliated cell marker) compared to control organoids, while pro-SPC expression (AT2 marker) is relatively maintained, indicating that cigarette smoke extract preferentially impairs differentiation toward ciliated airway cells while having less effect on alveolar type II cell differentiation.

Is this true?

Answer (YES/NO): NO